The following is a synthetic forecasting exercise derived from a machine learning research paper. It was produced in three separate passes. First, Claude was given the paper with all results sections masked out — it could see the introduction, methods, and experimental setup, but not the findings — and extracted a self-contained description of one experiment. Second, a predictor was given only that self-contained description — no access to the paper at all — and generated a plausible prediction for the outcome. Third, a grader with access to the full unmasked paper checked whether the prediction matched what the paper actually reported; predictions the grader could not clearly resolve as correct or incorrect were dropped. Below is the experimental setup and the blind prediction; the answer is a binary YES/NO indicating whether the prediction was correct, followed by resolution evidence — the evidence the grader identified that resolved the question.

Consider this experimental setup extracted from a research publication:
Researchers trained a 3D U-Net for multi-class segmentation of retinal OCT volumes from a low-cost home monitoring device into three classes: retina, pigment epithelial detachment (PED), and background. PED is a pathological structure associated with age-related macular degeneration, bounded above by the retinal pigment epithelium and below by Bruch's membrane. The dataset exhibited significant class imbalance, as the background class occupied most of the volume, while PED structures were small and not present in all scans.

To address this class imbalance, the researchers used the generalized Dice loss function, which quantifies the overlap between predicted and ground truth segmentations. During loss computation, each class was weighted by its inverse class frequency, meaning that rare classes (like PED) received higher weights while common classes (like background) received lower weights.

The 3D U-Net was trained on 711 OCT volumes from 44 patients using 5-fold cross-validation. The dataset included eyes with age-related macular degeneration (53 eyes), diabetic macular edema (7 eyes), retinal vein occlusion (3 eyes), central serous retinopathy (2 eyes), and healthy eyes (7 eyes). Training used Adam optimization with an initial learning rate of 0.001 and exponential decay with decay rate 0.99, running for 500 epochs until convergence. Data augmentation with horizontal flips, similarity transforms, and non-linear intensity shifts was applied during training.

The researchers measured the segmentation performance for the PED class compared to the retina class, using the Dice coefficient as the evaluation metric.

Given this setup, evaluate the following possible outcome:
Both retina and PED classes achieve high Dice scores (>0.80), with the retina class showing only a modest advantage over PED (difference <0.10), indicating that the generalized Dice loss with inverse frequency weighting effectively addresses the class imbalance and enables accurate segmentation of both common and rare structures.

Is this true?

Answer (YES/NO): NO